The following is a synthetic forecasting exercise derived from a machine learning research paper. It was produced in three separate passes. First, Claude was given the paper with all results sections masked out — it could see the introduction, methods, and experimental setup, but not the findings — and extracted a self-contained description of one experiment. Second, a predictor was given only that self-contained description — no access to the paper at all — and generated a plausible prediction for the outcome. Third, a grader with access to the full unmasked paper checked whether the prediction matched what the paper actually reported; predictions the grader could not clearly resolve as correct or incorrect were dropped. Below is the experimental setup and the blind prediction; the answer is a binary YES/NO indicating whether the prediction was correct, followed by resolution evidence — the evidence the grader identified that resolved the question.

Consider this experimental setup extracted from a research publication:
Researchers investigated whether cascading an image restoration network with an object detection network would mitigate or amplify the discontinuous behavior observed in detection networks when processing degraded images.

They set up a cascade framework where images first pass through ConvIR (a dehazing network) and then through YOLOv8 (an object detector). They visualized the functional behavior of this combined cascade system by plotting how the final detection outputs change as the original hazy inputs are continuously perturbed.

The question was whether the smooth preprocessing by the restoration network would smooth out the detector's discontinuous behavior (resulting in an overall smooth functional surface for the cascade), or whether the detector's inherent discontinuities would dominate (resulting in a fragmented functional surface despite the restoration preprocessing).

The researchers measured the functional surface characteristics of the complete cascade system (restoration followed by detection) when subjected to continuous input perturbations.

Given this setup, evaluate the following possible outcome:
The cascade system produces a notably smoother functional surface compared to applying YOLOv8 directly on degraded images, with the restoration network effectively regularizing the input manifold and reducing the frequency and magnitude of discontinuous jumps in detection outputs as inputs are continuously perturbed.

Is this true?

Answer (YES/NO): NO